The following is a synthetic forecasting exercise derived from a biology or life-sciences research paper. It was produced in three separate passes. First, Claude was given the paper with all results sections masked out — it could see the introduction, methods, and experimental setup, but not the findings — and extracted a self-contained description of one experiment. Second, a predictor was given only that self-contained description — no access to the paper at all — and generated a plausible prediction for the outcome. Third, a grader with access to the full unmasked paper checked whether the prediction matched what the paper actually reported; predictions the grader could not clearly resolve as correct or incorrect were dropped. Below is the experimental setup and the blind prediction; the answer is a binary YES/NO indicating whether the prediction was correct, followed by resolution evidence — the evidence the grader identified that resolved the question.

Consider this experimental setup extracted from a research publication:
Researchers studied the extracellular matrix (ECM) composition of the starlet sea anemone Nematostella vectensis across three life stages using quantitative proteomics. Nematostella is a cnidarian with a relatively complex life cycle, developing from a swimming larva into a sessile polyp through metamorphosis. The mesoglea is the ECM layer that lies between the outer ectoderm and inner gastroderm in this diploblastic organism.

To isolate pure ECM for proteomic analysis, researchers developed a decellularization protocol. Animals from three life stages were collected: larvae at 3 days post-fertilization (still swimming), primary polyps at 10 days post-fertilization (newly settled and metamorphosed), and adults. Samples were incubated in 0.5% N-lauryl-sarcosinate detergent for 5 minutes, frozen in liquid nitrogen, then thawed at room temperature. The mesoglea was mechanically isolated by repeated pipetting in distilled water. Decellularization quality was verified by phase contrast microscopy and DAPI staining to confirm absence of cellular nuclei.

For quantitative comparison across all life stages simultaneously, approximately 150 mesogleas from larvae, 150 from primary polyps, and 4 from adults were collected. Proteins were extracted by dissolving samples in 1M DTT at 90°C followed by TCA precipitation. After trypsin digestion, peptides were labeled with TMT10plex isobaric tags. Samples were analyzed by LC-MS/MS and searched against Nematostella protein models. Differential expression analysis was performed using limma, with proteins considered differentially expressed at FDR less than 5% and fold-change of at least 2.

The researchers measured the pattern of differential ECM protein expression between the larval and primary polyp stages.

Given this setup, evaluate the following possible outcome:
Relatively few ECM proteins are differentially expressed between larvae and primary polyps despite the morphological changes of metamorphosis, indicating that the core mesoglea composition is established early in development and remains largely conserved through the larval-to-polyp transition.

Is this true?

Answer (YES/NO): NO